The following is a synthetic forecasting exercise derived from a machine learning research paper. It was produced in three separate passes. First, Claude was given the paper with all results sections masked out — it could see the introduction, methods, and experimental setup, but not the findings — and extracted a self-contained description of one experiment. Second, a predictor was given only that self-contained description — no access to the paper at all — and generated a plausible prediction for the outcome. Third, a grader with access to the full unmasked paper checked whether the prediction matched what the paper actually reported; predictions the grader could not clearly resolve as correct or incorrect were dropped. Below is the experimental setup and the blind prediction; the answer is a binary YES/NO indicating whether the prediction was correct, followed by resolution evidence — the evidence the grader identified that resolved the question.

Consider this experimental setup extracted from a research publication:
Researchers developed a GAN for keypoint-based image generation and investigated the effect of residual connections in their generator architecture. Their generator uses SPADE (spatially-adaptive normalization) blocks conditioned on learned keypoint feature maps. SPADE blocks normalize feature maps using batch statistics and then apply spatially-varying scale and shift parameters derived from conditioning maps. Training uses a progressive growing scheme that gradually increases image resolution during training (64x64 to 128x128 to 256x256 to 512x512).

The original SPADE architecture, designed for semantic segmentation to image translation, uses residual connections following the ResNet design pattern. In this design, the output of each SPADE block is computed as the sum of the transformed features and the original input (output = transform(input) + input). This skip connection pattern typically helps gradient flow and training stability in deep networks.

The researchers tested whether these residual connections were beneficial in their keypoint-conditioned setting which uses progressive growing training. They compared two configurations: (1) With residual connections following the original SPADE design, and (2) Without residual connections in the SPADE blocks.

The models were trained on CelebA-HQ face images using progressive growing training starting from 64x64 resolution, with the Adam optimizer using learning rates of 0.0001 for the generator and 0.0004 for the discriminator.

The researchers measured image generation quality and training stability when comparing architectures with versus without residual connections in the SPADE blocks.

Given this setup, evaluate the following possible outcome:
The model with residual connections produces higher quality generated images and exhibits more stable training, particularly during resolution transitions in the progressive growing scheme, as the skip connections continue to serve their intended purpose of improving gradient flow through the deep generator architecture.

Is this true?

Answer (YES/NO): NO